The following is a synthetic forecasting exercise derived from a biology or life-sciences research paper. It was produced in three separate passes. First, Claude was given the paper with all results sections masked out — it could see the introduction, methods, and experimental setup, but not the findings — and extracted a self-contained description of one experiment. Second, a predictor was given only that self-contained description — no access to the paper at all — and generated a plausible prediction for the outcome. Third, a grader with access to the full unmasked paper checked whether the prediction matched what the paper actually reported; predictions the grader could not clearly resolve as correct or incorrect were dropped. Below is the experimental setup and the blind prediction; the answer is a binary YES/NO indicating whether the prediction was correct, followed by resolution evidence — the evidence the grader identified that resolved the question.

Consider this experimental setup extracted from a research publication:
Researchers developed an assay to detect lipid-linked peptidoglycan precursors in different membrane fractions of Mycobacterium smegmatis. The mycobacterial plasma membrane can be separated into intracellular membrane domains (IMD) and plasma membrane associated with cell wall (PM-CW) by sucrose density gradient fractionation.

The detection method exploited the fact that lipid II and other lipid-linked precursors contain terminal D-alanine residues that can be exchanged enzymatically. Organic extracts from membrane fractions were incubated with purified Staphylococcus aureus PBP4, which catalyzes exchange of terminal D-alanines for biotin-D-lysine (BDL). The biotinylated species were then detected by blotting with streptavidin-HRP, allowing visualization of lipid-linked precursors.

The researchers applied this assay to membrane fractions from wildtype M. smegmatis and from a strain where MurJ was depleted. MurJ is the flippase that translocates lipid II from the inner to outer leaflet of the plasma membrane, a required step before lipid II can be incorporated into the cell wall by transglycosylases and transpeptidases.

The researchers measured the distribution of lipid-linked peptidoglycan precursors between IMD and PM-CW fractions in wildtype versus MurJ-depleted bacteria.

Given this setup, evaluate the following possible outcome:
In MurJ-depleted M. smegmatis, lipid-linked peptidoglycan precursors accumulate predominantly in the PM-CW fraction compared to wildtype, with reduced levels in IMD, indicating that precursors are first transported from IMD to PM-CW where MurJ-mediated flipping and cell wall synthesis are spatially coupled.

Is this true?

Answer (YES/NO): NO